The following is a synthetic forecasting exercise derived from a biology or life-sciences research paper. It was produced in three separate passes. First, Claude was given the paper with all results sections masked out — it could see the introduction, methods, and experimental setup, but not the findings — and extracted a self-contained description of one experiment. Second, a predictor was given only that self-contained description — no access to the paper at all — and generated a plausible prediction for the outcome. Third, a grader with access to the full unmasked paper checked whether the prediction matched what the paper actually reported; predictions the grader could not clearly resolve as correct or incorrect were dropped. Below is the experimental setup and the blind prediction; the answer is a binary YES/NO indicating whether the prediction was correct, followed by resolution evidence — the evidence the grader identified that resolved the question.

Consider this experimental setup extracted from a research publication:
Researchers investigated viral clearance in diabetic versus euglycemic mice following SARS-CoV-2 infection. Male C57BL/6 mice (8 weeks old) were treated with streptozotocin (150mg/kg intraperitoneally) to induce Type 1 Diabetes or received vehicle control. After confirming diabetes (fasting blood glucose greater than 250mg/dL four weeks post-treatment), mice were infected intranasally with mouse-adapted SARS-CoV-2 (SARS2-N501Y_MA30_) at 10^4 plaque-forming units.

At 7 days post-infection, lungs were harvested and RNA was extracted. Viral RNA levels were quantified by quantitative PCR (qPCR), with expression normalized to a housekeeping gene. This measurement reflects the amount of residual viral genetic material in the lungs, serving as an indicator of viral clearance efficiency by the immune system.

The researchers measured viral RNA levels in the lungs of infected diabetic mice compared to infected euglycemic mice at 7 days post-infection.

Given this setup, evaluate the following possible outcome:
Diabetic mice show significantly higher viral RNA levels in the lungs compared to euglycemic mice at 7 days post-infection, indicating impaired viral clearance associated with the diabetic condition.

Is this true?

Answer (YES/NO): YES